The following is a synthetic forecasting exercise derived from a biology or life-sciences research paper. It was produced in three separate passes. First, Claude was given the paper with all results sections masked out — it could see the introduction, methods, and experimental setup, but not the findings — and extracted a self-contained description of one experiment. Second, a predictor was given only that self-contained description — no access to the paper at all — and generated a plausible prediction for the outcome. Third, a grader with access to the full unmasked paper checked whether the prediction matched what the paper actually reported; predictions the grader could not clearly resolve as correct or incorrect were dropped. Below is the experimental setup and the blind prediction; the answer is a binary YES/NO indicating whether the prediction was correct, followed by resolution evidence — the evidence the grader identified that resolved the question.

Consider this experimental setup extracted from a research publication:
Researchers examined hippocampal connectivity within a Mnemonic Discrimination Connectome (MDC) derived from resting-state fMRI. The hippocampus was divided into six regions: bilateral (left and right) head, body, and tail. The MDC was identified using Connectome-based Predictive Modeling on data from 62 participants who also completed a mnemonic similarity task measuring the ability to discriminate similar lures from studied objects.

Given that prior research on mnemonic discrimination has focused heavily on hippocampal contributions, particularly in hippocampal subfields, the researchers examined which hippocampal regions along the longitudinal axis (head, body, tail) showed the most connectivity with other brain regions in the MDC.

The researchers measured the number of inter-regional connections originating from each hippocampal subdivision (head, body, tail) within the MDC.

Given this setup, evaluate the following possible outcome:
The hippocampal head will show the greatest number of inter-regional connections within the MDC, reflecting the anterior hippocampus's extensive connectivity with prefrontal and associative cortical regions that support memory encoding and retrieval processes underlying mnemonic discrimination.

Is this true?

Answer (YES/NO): YES